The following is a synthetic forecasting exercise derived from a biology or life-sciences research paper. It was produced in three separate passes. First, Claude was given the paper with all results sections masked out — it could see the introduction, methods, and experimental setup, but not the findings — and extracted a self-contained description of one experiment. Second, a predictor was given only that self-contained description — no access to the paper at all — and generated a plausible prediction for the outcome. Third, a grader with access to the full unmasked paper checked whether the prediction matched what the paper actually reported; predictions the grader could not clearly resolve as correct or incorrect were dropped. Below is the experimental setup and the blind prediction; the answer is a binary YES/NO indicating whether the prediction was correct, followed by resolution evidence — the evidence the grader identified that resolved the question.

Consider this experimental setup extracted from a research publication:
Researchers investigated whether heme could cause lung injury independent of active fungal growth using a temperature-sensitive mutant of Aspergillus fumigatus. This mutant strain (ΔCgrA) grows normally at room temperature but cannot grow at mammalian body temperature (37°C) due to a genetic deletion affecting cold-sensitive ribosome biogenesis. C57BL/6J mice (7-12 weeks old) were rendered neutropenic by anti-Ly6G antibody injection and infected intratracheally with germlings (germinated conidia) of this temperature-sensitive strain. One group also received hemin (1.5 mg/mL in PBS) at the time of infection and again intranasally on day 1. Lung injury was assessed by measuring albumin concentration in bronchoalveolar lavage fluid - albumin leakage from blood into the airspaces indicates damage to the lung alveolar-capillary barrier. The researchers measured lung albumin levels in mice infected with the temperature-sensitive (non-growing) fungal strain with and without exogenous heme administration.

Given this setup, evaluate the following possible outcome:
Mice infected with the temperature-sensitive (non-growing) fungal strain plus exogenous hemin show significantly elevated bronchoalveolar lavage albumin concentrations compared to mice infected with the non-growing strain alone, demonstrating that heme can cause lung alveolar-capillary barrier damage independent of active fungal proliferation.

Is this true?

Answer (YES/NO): NO